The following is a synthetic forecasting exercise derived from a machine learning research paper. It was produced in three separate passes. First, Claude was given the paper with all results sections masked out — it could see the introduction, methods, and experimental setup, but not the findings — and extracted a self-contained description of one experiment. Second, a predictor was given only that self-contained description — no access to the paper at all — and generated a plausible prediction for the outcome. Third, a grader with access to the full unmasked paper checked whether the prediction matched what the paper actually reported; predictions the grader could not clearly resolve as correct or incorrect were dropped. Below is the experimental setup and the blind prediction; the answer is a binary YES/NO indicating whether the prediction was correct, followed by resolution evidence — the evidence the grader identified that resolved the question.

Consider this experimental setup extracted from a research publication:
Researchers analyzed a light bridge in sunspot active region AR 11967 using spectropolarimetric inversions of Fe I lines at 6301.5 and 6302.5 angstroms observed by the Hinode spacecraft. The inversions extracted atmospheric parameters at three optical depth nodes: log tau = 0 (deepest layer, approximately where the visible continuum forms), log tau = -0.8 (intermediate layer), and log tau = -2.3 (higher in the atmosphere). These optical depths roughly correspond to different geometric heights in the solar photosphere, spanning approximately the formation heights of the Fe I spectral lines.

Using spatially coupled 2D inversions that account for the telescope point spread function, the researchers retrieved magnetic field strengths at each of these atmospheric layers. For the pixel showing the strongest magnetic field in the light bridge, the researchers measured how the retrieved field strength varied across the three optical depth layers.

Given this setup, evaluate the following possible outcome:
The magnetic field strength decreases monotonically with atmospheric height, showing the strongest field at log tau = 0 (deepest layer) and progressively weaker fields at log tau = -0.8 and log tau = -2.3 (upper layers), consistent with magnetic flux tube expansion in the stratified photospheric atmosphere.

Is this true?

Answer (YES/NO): YES